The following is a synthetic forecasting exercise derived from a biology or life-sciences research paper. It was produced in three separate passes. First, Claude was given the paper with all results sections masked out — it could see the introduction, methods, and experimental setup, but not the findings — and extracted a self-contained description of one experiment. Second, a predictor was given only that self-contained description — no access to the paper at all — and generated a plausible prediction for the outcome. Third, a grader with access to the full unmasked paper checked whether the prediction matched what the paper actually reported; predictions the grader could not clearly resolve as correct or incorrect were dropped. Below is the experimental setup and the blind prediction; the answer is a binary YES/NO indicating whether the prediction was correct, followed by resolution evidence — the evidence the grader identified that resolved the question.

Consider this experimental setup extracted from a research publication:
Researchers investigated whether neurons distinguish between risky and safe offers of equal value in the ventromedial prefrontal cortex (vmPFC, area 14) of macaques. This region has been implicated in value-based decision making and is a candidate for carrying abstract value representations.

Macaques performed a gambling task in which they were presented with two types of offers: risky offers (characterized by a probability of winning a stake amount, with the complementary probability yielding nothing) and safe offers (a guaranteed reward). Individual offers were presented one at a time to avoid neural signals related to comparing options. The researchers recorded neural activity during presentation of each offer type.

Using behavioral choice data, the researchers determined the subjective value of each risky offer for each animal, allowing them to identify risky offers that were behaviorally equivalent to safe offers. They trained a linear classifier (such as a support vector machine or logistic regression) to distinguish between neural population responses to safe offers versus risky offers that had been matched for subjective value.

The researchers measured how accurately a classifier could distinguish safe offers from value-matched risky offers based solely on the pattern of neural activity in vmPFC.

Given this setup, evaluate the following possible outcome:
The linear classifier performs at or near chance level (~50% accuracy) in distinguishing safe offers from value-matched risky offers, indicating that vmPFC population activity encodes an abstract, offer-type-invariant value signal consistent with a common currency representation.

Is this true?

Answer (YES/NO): NO